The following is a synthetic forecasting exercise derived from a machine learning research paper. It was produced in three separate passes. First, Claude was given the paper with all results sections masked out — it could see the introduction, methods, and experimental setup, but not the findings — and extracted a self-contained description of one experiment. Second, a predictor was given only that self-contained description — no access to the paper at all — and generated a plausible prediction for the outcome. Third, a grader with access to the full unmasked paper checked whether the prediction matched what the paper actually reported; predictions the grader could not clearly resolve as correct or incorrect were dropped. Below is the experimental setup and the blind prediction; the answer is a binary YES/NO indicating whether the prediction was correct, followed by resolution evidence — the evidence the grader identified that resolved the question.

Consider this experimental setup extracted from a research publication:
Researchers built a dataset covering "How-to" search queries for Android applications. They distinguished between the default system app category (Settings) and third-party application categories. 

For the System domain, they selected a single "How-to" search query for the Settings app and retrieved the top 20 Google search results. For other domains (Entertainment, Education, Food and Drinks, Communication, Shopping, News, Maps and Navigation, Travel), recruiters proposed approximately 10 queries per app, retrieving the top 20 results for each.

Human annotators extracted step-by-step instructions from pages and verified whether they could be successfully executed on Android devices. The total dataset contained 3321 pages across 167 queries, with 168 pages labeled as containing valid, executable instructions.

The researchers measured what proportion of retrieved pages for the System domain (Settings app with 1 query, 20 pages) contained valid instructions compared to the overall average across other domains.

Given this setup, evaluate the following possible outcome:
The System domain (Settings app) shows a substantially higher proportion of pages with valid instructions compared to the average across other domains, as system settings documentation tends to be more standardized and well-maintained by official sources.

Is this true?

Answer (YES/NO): YES